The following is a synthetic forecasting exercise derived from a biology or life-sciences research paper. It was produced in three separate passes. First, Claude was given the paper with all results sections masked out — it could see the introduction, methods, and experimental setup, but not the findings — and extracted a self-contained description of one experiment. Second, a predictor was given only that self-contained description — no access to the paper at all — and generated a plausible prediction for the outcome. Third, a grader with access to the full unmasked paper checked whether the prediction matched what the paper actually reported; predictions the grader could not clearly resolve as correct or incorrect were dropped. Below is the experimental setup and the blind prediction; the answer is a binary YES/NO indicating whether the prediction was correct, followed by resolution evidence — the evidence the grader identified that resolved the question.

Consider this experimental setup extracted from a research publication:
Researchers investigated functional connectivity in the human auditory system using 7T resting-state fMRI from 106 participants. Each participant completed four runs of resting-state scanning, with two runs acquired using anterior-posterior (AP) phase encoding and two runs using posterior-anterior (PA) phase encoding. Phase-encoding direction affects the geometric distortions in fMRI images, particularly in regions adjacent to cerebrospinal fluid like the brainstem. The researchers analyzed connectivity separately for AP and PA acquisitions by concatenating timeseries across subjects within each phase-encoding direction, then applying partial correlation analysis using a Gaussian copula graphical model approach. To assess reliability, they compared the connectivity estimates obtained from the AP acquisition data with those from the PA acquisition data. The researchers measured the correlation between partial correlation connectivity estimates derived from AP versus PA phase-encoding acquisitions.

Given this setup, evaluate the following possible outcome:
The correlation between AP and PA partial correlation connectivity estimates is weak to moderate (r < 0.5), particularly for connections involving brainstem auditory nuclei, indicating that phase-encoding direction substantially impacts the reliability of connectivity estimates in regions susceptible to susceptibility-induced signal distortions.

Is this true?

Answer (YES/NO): NO